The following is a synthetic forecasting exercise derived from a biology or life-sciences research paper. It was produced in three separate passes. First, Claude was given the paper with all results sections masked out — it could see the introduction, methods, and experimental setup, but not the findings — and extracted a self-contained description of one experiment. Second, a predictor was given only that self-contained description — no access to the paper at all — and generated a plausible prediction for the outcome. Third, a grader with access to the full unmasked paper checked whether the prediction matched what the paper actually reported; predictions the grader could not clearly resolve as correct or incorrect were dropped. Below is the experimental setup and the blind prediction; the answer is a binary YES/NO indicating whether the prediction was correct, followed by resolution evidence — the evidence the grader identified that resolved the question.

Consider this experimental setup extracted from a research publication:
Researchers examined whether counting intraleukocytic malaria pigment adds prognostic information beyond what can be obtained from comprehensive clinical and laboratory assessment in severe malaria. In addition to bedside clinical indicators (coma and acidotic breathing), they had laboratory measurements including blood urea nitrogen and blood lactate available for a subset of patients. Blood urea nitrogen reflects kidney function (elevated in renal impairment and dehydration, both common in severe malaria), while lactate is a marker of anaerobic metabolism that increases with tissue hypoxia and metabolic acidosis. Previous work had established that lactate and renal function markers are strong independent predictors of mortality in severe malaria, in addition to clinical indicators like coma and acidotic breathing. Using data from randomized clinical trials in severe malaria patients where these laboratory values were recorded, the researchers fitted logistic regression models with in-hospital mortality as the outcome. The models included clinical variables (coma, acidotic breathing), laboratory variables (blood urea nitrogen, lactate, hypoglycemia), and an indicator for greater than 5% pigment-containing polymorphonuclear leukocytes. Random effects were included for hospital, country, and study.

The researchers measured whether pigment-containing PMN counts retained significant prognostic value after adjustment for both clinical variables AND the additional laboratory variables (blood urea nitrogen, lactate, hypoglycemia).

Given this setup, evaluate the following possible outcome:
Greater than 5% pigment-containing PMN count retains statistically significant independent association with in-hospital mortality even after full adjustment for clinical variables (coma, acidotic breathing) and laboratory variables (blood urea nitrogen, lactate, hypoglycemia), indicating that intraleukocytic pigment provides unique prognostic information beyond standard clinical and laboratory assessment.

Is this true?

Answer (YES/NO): YES